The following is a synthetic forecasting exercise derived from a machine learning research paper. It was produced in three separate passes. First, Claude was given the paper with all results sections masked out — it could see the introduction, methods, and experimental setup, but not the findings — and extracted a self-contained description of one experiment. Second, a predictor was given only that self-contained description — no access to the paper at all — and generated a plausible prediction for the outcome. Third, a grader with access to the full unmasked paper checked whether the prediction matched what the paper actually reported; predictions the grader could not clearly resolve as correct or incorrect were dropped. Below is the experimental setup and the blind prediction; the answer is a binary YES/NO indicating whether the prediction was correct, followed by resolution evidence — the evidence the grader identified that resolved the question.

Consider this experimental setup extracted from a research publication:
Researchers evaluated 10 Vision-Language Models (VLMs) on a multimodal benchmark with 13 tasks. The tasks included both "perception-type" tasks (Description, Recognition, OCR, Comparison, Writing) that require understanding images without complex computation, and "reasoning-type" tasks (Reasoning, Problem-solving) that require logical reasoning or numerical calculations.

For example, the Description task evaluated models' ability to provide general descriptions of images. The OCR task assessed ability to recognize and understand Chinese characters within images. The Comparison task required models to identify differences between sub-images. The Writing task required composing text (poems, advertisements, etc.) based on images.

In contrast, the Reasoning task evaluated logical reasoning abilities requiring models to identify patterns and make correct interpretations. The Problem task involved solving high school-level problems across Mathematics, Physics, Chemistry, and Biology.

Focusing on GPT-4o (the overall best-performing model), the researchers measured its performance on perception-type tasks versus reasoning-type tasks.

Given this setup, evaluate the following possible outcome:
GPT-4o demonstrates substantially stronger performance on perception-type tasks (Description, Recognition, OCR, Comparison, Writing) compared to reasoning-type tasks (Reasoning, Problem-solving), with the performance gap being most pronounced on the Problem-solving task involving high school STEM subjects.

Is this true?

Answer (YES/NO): NO